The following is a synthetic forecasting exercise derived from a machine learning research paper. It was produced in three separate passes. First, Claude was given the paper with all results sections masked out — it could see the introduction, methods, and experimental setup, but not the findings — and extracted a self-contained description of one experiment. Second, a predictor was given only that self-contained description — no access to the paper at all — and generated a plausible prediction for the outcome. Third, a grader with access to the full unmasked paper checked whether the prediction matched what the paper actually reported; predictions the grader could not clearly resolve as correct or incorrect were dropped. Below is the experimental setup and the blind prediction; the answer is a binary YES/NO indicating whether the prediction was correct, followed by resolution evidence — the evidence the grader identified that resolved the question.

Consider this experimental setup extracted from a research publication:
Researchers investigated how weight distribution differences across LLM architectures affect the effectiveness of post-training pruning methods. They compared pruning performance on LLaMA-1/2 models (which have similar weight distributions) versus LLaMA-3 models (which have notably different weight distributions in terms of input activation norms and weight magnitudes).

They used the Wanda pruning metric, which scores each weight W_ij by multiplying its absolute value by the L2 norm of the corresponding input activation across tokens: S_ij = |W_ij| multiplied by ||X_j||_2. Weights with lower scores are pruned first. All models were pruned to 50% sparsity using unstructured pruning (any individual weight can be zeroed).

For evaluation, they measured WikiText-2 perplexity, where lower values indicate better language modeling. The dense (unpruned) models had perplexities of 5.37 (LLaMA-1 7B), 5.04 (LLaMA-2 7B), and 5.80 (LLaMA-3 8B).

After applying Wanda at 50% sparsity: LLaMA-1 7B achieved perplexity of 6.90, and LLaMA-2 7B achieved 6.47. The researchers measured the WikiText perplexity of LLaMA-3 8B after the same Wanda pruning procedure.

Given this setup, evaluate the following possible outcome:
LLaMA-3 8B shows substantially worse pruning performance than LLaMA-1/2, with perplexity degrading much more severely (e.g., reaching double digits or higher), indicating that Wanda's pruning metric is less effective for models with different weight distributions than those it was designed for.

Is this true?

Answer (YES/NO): YES